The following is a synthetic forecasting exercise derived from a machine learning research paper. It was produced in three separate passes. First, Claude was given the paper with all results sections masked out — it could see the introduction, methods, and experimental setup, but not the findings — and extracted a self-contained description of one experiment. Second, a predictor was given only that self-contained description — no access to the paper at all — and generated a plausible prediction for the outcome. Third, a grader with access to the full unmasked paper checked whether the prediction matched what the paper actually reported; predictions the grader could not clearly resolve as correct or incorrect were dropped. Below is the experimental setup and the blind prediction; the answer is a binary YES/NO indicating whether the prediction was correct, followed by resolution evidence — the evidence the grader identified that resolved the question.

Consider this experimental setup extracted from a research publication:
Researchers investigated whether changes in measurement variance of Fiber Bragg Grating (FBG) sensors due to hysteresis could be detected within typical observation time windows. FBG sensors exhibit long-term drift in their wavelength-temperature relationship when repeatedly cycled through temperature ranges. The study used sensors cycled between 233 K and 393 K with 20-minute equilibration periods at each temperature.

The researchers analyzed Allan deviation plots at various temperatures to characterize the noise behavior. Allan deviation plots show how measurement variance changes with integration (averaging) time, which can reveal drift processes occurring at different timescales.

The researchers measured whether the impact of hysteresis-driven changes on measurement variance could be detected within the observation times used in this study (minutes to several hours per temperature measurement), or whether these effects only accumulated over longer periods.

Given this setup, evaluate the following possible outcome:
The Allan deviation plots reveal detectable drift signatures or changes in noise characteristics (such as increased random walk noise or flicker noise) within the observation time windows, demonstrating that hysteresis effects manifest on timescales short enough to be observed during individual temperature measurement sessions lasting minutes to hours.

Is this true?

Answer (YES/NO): NO